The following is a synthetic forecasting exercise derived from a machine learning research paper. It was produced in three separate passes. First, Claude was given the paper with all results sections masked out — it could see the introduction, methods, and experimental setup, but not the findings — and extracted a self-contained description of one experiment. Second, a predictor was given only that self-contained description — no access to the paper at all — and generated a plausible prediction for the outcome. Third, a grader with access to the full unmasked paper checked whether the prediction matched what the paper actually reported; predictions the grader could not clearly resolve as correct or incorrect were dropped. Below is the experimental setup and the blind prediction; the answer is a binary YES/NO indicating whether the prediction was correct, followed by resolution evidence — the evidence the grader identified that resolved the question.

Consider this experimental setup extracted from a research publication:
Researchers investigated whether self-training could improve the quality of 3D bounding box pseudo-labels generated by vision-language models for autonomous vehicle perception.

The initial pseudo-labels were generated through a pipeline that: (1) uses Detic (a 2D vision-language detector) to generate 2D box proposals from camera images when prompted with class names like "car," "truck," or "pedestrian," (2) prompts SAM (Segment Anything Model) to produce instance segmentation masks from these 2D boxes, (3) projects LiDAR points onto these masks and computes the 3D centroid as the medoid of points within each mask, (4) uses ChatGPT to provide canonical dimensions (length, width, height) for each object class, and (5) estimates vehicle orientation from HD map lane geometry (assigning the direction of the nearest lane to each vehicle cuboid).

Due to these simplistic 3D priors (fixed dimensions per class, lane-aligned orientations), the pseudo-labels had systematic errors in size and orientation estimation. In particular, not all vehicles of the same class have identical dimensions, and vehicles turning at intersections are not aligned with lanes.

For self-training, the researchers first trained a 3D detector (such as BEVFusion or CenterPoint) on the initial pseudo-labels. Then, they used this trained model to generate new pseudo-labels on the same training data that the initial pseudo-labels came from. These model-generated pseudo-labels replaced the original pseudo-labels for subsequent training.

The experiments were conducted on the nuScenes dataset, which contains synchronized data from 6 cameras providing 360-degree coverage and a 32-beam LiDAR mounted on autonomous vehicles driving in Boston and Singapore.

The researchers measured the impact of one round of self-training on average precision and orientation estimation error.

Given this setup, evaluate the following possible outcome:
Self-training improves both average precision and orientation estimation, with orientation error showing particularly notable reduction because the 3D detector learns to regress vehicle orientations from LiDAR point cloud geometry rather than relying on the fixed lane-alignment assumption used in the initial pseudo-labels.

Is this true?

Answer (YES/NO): NO